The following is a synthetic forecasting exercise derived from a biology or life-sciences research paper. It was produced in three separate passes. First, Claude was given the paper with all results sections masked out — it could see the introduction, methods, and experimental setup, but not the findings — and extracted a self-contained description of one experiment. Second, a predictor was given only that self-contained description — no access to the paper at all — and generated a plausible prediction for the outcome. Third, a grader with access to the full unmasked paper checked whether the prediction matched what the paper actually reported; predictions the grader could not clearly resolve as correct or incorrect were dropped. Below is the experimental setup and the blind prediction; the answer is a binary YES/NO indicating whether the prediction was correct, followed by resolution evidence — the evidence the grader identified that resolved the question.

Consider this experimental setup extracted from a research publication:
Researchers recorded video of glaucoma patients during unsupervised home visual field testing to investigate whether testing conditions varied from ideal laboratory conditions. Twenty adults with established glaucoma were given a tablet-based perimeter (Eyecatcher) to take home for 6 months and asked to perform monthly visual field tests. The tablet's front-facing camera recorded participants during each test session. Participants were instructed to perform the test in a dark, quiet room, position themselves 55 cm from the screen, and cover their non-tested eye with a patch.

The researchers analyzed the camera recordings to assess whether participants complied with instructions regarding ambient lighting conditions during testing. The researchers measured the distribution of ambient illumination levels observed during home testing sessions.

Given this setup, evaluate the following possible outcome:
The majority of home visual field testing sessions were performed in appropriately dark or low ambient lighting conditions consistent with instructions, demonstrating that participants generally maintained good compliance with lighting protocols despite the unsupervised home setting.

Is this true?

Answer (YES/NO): NO